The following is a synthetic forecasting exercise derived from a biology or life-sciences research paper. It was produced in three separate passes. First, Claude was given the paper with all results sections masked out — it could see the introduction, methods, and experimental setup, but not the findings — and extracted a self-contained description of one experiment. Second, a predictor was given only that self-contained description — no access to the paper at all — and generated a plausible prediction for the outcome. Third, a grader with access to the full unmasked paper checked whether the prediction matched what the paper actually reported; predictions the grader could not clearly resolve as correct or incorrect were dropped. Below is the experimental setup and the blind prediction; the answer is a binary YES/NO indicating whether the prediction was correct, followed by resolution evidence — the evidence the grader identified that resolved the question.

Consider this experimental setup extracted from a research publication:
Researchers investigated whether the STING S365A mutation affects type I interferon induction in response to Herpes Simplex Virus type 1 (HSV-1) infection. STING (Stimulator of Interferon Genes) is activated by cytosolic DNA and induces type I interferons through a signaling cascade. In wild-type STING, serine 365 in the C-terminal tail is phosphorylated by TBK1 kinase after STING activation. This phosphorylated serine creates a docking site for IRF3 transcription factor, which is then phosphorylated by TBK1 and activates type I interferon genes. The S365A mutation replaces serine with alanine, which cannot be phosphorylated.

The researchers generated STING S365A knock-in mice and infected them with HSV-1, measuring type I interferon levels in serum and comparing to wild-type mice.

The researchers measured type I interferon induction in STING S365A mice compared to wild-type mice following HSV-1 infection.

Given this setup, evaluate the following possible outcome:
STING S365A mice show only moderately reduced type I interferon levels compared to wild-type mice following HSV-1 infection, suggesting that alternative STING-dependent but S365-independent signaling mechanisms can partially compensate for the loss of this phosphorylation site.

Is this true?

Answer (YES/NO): NO